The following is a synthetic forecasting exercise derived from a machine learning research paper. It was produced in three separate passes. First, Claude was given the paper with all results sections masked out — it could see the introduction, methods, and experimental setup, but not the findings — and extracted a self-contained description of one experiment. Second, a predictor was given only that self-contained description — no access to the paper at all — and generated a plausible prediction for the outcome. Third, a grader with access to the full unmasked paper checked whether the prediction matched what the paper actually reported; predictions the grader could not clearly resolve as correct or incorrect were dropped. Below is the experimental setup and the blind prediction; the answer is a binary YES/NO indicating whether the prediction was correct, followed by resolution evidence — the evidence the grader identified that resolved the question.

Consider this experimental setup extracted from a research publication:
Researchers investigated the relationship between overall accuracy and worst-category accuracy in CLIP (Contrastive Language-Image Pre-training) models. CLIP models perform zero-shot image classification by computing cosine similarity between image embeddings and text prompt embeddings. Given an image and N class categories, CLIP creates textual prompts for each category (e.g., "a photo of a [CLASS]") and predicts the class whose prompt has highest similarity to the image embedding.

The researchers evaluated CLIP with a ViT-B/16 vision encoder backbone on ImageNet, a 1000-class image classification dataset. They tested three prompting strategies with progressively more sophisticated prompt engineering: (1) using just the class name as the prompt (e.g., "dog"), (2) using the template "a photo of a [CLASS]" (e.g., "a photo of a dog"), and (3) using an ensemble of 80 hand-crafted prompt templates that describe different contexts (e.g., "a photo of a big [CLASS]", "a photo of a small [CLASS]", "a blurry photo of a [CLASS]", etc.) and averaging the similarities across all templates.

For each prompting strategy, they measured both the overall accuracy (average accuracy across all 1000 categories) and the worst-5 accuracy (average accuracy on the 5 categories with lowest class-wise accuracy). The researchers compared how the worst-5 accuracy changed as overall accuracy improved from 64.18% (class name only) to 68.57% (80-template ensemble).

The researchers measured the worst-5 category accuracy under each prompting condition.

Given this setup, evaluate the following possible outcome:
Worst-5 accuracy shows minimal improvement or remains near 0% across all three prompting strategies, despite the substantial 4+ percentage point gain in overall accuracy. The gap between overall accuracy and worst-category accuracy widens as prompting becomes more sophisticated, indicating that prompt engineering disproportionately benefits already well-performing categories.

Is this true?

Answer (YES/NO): YES